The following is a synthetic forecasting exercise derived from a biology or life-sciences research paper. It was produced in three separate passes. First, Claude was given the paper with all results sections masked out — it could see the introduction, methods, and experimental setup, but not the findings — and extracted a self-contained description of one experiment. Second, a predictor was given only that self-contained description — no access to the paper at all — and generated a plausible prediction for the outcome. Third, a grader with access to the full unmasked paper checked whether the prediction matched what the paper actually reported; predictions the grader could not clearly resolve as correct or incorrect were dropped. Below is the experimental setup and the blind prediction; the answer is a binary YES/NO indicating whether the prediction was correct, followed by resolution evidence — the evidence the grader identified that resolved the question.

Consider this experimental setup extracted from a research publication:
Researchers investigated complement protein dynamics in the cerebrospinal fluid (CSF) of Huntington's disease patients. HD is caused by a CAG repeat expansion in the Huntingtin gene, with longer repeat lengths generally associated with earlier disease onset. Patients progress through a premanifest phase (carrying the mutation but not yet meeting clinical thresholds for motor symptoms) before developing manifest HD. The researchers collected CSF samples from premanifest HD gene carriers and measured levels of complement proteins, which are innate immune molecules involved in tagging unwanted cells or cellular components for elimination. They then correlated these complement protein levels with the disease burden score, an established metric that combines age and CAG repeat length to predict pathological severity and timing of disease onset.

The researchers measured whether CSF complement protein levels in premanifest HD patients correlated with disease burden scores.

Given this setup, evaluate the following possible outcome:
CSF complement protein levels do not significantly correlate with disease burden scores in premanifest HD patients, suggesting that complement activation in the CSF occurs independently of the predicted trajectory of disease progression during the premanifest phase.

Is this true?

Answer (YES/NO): NO